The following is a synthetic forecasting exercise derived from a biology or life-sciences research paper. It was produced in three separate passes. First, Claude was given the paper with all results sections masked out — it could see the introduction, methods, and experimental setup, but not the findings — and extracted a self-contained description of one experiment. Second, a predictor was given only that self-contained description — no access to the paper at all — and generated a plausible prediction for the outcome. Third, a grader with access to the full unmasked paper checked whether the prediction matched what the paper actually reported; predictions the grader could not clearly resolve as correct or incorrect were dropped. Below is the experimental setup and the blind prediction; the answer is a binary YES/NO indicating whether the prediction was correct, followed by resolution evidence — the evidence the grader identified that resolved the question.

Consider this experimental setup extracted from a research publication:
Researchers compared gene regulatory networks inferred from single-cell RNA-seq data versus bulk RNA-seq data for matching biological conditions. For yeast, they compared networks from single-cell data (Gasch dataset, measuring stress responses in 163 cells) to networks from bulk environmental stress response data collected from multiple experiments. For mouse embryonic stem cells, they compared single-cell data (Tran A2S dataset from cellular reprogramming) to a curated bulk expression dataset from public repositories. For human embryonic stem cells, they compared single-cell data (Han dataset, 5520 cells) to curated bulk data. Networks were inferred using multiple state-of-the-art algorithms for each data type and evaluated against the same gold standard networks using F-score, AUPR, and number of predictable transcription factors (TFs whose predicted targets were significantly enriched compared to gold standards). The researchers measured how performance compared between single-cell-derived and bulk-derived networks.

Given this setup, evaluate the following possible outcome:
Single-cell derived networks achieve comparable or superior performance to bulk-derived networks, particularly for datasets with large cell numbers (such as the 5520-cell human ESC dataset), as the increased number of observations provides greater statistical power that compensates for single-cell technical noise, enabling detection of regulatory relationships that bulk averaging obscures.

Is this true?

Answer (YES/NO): YES